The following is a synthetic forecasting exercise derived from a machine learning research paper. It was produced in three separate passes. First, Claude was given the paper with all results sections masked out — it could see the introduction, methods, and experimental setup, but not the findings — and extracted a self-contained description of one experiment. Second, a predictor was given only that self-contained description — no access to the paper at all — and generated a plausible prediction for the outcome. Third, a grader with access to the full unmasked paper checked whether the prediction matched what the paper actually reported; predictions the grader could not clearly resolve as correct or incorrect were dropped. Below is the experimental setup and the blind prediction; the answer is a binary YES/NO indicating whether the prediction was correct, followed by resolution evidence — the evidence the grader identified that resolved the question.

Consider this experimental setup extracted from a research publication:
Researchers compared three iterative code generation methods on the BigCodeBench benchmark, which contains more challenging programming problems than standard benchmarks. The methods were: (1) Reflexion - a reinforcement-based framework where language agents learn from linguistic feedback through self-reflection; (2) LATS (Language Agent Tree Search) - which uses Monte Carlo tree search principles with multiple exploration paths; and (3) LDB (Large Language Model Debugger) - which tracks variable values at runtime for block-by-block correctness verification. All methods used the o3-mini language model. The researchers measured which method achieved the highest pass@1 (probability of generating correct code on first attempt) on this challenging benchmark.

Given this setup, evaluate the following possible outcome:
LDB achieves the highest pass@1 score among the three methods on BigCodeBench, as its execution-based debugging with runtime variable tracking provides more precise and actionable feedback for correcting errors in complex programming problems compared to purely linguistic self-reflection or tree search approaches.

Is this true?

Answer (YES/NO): NO